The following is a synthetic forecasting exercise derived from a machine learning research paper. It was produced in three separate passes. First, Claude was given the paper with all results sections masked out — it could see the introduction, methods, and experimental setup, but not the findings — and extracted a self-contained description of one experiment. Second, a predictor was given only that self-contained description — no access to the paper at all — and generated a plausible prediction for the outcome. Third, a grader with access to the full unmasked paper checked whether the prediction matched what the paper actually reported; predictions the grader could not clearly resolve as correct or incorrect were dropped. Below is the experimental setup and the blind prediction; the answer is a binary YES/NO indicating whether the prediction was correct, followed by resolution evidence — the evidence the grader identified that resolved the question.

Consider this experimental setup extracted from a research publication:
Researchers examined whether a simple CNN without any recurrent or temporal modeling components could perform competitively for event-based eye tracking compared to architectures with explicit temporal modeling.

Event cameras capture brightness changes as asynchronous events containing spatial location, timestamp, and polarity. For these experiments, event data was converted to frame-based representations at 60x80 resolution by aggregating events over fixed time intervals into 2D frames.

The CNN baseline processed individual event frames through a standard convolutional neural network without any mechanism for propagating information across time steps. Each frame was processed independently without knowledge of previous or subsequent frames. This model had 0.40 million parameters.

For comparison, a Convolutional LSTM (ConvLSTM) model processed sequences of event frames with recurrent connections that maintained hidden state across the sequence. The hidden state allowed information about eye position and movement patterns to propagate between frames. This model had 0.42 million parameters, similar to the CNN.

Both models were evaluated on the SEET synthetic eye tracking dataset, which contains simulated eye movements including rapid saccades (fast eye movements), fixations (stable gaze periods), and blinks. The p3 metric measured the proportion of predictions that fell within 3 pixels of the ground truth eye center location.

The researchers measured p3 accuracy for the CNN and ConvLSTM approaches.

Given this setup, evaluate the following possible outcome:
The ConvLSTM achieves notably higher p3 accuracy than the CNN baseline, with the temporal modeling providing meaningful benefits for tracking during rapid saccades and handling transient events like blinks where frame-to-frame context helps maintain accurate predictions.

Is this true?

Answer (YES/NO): YES